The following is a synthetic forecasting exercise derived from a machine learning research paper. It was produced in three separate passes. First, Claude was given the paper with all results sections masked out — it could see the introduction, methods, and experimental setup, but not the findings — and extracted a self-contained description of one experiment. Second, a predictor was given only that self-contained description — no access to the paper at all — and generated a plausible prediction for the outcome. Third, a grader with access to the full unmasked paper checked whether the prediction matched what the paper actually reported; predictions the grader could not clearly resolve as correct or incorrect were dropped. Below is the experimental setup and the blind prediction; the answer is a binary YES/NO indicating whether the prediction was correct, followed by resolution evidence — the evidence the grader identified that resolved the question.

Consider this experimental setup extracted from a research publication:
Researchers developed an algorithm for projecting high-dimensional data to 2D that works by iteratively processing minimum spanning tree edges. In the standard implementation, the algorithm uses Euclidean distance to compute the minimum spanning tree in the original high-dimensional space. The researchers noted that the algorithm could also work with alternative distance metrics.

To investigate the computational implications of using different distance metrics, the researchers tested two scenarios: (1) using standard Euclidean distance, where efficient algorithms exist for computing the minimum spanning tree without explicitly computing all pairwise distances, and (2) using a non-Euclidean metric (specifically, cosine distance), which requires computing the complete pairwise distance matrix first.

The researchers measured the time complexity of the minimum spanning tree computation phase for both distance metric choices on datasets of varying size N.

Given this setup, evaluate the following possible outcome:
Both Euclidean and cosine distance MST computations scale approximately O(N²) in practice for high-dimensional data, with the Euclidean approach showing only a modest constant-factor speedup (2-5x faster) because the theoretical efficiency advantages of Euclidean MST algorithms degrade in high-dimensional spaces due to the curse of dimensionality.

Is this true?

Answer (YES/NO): NO